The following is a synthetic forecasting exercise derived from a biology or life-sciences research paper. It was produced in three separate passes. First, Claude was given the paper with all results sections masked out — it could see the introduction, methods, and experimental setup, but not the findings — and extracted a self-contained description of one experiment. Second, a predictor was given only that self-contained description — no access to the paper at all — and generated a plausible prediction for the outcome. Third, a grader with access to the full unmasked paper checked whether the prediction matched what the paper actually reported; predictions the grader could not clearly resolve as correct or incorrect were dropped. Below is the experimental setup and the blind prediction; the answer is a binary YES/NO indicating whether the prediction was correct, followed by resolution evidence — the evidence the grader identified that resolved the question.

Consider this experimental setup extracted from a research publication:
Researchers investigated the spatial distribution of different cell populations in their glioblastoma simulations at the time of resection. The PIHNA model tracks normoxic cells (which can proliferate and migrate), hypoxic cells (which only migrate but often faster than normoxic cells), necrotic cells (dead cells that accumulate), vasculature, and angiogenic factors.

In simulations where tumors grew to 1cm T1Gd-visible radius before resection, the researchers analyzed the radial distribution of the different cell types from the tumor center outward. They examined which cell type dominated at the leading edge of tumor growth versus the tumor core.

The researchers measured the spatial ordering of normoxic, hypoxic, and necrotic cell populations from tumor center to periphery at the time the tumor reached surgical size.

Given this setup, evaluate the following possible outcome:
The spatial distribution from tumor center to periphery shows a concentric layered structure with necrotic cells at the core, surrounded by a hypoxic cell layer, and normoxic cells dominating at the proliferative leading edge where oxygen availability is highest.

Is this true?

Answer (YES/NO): YES